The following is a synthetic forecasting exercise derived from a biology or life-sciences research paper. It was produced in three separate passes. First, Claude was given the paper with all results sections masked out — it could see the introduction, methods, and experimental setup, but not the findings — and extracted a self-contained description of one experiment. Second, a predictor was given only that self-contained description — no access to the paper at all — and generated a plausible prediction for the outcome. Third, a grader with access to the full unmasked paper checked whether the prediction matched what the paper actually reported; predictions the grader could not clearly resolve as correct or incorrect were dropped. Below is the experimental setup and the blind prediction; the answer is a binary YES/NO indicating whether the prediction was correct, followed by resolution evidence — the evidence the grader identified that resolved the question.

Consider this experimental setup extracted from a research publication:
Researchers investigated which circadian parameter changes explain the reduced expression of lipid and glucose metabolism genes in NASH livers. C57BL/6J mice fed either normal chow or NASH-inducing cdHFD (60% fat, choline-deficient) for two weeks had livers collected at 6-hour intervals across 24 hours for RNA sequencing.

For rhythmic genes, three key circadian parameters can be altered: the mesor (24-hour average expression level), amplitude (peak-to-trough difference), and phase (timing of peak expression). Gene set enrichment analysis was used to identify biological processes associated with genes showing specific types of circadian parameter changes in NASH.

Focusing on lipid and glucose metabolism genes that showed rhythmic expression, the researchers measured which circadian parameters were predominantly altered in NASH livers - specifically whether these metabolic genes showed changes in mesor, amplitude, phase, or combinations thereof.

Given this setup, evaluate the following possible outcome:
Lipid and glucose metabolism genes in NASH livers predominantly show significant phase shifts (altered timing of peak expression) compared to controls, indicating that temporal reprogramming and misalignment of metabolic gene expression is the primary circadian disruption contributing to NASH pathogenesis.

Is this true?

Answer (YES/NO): NO